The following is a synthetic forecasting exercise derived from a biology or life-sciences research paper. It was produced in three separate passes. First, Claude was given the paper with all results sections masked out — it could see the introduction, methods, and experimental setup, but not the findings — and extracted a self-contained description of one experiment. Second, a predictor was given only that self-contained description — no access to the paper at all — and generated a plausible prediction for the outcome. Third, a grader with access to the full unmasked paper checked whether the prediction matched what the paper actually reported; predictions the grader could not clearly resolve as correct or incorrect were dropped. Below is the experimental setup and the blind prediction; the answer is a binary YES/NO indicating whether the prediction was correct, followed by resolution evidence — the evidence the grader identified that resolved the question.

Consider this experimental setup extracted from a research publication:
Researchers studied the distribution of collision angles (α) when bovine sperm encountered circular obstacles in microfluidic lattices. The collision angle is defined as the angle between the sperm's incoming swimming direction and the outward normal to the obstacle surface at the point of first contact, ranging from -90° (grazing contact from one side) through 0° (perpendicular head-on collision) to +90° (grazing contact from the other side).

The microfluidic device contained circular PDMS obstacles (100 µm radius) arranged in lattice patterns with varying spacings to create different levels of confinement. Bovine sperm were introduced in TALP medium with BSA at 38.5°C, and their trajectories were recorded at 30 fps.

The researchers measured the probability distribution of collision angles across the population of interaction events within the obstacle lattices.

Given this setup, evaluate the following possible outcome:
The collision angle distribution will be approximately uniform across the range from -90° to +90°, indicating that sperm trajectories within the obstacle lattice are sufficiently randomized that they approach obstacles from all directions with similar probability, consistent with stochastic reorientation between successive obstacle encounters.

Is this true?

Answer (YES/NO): NO